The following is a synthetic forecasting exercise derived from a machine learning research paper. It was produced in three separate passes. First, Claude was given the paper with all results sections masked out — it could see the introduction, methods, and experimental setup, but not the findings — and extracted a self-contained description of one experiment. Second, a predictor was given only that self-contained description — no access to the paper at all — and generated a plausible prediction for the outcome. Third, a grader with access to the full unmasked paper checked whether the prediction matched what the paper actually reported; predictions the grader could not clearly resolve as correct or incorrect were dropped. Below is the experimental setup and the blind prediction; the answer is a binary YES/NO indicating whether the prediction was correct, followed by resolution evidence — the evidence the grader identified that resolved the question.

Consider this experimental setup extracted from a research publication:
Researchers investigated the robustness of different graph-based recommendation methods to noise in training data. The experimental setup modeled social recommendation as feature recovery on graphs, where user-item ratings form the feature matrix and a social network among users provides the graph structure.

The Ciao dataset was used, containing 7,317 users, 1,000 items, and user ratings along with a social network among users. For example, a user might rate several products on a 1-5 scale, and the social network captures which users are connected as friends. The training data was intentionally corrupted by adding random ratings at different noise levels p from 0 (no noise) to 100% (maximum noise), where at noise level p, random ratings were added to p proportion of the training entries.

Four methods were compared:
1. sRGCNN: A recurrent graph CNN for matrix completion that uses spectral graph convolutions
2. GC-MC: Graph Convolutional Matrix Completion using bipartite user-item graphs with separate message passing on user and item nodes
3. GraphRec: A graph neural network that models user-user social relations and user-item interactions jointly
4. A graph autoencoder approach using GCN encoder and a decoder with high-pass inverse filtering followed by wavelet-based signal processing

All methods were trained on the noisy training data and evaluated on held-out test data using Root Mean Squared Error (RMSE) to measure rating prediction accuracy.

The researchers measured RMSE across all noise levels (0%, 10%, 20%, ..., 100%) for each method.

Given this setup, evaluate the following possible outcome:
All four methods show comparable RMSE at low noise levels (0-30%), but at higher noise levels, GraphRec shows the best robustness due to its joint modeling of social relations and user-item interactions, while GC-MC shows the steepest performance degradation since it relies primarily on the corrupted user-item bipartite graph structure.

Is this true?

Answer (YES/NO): NO